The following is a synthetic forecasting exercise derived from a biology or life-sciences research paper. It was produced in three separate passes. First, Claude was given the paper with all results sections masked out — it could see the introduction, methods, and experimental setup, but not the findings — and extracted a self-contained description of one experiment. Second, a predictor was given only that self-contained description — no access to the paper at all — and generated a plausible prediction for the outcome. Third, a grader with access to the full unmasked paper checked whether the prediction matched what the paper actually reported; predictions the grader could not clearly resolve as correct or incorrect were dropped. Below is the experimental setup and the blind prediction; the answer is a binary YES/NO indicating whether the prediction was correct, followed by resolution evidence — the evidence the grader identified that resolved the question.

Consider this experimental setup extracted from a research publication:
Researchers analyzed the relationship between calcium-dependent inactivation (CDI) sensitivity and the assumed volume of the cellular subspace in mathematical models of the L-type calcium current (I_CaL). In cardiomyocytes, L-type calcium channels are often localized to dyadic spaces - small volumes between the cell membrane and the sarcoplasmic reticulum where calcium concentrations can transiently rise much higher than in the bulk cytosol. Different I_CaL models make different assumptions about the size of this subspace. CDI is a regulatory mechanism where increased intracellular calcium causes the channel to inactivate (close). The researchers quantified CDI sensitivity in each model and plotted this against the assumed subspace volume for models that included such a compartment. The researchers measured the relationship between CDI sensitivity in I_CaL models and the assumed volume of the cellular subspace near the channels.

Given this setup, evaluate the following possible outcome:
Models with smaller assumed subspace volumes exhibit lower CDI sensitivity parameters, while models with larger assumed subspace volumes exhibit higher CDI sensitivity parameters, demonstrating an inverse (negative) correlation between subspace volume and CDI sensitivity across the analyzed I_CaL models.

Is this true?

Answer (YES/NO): NO